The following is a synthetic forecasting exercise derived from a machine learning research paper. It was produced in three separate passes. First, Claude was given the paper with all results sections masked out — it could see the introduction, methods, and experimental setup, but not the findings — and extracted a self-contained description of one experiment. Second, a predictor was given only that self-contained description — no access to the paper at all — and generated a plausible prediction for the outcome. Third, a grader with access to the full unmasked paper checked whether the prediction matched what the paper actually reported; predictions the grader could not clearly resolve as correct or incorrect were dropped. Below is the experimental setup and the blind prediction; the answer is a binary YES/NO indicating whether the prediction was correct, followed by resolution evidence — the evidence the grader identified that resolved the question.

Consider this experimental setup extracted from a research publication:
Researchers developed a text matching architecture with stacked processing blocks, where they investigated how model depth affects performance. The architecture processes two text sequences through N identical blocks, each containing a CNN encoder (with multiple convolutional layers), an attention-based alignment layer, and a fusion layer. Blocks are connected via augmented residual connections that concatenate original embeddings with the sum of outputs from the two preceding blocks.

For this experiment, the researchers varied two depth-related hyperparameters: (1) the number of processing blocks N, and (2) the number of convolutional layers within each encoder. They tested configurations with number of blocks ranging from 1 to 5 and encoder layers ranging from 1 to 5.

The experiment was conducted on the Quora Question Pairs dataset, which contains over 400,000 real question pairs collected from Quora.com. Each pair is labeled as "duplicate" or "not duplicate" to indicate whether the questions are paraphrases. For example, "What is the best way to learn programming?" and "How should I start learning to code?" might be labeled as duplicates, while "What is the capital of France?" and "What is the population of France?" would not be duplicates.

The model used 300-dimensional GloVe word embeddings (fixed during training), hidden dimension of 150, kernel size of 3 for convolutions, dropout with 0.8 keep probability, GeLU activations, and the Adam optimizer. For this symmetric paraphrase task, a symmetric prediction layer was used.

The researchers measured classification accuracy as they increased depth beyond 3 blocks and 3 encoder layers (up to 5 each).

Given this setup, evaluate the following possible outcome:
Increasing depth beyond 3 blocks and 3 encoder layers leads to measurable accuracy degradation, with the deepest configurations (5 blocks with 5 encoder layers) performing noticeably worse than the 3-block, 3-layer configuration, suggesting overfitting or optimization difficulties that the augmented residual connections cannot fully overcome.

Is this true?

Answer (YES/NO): NO